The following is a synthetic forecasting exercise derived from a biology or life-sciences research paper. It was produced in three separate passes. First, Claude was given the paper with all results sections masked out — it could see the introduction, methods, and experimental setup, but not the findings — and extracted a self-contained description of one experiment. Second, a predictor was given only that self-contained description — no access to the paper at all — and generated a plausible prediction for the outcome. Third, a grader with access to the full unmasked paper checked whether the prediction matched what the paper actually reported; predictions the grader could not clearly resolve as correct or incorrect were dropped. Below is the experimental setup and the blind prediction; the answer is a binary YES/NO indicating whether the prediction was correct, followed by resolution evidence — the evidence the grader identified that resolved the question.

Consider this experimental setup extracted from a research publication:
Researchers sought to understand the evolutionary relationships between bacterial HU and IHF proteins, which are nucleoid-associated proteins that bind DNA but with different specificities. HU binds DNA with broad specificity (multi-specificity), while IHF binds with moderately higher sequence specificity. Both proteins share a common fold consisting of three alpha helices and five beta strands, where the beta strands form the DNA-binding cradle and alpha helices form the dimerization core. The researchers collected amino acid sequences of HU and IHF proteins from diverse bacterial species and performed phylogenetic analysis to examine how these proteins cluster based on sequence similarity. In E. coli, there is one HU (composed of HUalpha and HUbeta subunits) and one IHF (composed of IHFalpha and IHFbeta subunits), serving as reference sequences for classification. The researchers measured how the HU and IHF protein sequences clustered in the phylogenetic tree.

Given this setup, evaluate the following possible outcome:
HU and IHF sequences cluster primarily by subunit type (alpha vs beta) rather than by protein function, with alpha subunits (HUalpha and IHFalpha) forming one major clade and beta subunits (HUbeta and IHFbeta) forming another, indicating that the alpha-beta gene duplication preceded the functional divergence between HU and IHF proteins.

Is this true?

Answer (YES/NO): NO